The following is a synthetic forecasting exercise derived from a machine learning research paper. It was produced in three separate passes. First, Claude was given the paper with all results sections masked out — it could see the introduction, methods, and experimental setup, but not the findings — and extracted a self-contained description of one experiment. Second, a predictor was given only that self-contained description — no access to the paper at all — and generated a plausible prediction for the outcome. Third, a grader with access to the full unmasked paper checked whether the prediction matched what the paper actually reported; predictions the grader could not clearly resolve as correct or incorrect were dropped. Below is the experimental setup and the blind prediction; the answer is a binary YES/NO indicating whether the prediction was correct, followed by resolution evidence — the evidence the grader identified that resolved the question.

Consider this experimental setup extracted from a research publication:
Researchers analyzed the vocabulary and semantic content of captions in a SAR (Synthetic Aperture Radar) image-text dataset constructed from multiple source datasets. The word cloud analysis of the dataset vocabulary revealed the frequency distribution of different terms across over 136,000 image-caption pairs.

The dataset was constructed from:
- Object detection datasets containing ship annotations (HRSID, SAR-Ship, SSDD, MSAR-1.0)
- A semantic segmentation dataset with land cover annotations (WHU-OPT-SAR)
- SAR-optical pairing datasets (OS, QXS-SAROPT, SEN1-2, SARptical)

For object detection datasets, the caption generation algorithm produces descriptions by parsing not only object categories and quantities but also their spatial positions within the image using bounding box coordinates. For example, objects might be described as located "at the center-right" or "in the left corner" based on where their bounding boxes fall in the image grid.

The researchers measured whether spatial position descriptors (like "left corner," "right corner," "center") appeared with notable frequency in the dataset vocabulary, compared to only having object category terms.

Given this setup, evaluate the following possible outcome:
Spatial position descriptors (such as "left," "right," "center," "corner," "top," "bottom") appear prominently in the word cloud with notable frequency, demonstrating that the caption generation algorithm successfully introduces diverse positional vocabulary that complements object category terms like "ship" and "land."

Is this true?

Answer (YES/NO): YES